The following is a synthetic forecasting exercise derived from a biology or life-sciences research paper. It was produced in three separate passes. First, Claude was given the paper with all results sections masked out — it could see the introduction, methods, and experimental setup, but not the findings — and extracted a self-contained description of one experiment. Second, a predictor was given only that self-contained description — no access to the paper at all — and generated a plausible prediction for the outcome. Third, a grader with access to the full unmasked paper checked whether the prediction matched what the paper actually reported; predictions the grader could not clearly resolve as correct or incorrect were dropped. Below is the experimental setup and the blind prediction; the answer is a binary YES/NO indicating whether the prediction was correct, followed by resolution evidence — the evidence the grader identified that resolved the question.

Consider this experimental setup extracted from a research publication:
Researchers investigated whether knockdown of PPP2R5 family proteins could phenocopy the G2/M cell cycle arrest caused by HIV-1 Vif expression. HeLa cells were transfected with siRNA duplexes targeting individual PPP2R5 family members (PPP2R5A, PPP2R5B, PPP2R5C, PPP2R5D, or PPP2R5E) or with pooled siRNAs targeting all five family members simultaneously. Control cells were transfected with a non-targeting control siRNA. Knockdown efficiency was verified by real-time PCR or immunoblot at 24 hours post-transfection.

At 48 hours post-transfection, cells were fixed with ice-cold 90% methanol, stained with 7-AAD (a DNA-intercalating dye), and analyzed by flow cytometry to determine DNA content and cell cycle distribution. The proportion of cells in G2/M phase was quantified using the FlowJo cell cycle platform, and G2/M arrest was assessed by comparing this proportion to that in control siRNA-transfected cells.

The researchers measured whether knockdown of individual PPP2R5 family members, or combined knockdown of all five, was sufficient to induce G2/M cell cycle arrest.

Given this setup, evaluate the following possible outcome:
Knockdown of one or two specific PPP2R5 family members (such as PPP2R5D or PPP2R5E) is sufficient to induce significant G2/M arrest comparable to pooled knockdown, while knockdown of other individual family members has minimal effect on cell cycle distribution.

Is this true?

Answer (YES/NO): NO